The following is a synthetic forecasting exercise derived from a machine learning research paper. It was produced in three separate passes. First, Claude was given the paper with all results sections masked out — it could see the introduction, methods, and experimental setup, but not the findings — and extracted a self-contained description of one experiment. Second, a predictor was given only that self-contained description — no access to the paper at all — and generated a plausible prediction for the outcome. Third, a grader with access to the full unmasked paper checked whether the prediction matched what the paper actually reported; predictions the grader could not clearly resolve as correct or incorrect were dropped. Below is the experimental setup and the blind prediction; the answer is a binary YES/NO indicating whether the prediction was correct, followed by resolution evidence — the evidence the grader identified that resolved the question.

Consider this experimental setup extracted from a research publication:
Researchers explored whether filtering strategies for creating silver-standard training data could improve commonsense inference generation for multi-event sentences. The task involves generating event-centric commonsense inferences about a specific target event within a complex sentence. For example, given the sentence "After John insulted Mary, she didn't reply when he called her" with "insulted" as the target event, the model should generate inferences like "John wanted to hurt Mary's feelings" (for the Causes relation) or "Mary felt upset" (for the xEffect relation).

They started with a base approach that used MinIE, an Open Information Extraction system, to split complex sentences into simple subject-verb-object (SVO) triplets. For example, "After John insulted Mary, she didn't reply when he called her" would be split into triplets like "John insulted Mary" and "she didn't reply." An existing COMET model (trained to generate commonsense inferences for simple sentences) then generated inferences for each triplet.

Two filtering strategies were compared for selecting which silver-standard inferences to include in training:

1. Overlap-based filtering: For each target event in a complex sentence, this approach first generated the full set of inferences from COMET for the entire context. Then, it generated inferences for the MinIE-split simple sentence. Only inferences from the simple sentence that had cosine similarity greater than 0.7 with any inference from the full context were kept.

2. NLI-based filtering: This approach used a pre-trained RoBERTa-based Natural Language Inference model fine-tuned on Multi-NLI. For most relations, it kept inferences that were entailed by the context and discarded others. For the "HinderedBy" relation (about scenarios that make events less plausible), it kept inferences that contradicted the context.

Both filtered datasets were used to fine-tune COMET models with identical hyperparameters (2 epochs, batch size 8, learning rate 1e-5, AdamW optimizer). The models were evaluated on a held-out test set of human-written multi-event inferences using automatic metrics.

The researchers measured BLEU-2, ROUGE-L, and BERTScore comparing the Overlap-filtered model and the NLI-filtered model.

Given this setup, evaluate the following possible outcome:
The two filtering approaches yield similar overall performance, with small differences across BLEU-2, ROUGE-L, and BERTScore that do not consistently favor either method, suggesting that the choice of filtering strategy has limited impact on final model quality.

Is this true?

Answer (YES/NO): NO